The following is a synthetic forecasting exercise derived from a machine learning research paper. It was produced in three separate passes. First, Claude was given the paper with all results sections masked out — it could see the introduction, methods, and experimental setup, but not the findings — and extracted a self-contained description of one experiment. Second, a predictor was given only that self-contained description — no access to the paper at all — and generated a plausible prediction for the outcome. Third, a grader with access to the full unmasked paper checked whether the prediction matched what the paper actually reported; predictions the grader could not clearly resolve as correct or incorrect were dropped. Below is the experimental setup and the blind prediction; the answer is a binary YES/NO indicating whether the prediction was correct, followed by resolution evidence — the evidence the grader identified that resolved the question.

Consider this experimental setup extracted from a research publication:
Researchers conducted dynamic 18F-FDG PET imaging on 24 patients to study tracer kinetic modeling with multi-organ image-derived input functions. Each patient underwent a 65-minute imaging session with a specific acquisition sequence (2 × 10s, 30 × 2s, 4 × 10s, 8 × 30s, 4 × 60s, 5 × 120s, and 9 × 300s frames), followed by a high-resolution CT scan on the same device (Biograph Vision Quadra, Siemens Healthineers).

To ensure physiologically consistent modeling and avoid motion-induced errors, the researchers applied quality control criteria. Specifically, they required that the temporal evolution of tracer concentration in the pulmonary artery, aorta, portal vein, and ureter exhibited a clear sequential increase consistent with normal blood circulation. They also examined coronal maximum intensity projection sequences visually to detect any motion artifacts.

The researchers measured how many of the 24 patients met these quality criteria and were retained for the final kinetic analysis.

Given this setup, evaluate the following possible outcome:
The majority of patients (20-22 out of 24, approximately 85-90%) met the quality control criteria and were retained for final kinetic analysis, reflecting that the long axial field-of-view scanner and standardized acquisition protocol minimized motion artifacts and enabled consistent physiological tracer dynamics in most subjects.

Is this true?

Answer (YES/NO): NO